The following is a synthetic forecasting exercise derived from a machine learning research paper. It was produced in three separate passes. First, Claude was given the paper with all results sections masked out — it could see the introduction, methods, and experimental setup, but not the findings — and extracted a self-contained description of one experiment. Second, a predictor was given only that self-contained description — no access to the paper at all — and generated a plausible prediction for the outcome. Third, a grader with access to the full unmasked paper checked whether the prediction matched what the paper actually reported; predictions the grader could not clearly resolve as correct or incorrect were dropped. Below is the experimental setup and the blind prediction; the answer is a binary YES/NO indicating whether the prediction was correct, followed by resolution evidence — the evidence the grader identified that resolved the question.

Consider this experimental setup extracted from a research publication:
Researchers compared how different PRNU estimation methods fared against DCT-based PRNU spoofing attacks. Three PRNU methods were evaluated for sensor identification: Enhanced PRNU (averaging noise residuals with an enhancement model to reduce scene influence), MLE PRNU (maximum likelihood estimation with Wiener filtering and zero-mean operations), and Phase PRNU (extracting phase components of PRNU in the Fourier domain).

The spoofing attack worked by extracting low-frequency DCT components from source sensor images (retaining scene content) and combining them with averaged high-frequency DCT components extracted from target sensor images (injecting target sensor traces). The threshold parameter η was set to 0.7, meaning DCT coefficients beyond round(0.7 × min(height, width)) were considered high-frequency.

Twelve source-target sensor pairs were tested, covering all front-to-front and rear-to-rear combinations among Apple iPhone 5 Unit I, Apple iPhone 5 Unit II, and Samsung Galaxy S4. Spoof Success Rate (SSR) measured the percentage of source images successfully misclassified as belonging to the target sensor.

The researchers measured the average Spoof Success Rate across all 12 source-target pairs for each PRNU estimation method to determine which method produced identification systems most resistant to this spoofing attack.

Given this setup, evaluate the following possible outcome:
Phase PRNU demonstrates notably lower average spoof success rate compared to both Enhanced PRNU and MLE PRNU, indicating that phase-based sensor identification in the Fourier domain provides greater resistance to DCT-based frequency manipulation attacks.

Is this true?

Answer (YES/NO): NO